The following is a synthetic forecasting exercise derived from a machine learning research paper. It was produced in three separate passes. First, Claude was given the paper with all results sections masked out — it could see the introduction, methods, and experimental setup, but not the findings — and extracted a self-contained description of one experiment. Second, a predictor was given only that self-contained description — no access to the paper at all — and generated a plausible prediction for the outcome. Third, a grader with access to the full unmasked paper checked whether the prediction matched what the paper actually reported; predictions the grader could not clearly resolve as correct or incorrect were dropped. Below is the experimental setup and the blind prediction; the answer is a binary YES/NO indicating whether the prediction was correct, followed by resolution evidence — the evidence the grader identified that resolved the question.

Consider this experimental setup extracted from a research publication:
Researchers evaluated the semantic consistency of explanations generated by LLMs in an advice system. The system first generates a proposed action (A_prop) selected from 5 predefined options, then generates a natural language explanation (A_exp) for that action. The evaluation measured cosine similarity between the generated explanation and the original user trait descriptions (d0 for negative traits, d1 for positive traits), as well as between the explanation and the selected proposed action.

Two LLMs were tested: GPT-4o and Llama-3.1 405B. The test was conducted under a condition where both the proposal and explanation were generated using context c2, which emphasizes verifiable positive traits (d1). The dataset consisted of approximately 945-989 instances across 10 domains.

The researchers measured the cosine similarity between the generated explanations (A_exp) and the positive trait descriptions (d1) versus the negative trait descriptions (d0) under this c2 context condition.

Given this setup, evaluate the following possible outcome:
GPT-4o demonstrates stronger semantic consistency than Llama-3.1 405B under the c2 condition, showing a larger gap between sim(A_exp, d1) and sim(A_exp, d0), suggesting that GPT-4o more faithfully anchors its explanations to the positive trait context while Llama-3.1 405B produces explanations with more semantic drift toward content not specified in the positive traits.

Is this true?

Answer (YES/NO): NO